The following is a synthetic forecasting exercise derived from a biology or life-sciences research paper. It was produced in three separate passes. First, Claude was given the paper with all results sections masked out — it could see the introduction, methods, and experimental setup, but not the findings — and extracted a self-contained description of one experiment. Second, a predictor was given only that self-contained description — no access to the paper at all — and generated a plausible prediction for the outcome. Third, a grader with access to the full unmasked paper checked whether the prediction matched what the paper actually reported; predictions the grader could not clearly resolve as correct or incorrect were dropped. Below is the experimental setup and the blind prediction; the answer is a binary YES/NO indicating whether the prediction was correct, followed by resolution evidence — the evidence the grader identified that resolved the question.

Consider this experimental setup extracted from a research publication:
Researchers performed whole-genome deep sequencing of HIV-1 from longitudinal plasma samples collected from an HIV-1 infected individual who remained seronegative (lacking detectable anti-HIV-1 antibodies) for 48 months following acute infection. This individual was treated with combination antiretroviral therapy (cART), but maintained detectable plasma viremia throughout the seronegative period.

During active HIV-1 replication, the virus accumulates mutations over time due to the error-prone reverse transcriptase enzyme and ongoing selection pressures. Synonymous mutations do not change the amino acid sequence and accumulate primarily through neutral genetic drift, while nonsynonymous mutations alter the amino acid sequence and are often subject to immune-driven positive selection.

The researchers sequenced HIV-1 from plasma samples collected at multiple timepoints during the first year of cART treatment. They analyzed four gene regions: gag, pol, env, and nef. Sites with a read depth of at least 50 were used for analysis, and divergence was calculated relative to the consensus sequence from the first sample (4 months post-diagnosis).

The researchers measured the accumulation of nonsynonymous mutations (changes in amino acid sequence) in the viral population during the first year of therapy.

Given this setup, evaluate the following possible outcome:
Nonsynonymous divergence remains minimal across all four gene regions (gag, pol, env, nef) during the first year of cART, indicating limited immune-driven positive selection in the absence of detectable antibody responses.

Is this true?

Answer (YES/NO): NO